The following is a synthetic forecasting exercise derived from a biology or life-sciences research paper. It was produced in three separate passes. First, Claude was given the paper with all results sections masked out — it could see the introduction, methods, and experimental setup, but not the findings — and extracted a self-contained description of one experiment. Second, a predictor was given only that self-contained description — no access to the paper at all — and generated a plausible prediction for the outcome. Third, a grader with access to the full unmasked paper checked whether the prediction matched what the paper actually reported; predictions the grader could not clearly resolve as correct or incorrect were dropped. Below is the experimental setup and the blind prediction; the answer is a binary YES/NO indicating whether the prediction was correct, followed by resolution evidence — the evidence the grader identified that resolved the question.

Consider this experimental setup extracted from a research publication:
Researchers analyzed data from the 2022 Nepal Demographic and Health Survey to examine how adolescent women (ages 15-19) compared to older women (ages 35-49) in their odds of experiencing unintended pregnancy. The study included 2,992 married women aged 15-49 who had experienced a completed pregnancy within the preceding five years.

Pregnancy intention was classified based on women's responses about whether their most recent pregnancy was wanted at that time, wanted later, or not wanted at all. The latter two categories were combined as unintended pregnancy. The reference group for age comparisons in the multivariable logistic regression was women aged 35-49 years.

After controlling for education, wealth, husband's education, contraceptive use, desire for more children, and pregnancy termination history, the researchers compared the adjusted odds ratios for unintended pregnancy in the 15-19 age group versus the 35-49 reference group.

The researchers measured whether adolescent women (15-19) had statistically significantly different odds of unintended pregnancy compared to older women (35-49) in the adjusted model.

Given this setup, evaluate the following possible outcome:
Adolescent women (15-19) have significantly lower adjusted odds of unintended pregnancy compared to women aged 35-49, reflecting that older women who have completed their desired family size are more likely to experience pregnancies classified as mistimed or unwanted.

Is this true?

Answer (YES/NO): NO